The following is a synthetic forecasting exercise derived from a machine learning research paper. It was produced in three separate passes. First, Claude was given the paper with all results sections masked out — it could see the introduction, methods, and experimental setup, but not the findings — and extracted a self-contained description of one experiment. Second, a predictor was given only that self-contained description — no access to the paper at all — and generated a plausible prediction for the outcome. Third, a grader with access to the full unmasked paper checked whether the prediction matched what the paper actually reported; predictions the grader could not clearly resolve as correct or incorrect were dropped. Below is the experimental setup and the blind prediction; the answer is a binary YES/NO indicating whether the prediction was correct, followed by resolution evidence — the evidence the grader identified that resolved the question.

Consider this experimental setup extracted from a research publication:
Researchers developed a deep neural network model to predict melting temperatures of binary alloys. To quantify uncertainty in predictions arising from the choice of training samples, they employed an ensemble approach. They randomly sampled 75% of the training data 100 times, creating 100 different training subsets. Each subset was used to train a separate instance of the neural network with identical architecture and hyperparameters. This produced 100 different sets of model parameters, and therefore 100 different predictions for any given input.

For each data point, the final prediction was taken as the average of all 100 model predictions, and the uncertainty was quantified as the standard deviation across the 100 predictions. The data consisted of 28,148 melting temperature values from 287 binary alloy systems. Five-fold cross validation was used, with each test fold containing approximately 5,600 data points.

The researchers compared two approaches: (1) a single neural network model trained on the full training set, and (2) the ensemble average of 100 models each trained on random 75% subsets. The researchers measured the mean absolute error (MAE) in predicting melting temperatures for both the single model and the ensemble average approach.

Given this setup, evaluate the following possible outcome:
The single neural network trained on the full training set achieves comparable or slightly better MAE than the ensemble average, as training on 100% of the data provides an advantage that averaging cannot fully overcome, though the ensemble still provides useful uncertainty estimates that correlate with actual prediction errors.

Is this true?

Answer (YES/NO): NO